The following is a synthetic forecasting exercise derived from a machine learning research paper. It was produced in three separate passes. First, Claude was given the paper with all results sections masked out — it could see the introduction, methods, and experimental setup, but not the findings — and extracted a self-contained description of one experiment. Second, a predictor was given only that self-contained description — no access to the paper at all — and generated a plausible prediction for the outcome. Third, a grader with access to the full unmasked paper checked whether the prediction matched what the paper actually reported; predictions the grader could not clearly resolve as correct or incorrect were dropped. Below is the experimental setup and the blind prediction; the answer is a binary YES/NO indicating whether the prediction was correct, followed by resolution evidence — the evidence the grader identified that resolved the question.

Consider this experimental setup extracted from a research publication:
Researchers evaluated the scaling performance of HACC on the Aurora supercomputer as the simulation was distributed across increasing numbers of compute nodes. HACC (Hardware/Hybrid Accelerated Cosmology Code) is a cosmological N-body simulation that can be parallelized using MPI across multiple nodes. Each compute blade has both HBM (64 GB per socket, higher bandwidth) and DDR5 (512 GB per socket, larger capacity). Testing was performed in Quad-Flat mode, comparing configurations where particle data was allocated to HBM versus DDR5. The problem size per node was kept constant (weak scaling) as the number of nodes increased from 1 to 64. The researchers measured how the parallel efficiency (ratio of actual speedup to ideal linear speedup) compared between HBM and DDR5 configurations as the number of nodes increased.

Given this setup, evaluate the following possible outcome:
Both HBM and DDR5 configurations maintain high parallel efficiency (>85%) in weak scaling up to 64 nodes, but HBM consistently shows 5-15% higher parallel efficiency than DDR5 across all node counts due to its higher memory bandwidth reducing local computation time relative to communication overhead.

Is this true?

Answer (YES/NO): NO